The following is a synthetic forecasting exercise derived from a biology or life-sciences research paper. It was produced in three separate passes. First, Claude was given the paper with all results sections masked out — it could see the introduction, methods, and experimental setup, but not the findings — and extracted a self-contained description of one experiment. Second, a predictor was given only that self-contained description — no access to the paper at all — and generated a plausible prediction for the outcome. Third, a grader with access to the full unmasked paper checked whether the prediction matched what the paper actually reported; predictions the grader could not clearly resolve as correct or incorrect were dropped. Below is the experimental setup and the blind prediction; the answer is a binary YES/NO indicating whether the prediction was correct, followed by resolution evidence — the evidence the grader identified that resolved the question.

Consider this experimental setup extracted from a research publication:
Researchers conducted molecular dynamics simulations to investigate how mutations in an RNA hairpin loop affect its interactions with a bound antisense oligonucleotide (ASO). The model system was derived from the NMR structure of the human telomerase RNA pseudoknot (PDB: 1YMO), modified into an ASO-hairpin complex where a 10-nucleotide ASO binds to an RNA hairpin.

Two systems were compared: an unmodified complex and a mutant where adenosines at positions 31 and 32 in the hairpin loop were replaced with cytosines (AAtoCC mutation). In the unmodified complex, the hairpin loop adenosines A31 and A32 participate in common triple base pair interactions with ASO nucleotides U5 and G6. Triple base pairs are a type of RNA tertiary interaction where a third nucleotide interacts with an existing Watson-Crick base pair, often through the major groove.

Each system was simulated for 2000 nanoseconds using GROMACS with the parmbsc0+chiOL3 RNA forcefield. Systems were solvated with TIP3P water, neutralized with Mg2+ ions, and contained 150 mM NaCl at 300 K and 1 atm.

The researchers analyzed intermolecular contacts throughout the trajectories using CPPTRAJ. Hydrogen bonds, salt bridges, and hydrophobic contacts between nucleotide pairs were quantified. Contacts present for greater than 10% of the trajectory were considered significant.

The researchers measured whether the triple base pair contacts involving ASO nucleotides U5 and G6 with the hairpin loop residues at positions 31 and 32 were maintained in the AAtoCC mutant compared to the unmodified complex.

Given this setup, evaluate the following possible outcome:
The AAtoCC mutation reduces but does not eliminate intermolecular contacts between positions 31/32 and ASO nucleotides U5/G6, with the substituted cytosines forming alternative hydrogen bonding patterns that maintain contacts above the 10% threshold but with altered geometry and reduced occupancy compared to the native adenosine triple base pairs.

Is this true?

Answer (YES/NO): NO